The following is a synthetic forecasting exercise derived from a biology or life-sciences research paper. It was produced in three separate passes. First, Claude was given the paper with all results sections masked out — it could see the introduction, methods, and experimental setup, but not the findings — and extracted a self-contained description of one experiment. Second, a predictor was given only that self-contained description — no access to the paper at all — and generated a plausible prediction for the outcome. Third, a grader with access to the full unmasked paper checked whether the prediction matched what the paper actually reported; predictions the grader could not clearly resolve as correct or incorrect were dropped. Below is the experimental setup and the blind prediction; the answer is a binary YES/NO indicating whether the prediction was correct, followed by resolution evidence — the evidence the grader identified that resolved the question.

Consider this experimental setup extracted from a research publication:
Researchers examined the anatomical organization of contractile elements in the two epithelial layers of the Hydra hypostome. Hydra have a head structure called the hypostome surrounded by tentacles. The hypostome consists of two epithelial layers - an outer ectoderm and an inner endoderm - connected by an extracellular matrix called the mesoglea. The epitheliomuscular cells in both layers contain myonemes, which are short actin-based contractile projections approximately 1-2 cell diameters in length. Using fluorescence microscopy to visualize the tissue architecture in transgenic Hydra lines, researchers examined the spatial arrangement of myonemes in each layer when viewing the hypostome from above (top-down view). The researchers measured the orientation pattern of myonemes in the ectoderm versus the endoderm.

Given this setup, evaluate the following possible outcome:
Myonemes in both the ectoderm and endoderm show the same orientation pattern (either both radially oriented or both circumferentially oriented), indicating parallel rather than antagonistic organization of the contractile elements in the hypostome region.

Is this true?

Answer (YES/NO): NO